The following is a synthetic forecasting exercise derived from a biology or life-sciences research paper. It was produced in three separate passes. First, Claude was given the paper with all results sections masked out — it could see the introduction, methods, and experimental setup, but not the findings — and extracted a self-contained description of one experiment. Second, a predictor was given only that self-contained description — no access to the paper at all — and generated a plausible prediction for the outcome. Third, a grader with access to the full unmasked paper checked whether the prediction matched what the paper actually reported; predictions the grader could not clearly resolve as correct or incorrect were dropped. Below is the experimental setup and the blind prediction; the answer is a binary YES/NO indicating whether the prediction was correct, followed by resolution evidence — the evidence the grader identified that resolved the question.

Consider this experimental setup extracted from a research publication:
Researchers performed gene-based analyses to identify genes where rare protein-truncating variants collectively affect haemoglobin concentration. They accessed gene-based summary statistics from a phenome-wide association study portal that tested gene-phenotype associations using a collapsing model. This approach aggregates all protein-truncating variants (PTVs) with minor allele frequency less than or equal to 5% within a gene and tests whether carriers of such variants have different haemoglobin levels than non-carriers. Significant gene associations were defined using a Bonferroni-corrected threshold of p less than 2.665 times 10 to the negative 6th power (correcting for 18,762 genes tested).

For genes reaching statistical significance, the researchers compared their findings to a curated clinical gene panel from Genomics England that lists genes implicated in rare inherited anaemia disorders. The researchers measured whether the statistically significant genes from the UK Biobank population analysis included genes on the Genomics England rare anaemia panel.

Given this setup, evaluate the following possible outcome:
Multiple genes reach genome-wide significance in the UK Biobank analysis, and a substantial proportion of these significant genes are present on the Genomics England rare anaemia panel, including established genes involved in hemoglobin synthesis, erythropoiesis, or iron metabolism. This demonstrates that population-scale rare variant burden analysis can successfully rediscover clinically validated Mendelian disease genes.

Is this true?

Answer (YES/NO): YES